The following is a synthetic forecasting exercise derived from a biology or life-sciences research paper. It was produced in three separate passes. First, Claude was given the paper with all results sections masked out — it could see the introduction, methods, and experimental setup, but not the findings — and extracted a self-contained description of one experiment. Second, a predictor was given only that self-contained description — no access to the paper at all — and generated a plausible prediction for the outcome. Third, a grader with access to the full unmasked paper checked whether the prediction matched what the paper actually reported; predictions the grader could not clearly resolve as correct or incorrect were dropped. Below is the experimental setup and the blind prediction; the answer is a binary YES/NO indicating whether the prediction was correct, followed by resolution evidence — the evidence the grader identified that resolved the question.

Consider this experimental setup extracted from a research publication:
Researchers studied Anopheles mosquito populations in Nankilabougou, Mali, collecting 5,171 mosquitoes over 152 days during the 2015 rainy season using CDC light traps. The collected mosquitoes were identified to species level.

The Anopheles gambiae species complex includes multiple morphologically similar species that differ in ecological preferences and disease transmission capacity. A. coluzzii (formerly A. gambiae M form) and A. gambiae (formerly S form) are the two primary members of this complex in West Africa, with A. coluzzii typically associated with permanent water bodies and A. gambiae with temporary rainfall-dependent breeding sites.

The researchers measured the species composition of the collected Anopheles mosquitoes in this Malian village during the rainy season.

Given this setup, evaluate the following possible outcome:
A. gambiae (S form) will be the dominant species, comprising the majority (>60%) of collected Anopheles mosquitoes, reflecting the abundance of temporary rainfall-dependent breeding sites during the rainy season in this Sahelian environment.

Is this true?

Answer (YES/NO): NO